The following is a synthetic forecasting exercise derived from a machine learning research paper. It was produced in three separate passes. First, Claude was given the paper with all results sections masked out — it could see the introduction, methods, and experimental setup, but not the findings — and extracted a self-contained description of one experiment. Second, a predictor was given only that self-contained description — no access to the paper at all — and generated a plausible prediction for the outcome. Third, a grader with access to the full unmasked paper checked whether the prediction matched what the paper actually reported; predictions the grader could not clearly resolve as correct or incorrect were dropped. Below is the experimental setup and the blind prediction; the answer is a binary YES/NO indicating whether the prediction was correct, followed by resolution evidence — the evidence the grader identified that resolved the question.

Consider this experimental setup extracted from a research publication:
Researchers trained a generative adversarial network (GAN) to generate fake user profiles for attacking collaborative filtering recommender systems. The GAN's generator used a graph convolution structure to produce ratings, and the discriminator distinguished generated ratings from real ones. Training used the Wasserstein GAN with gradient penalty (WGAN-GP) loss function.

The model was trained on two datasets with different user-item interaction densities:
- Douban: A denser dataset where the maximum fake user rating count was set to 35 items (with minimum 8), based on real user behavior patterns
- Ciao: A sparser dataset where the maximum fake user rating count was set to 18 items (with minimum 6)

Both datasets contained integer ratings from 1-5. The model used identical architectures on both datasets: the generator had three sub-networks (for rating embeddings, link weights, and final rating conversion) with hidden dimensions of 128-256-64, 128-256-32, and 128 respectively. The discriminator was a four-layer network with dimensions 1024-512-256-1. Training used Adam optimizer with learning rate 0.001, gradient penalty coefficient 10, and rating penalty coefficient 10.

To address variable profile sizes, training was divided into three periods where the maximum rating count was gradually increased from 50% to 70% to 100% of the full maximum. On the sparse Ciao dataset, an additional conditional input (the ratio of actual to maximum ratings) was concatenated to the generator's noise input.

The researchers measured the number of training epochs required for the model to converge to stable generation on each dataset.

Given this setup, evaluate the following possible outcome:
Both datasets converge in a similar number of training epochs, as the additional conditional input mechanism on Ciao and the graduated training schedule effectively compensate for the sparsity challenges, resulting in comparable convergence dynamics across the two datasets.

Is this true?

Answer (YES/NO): NO